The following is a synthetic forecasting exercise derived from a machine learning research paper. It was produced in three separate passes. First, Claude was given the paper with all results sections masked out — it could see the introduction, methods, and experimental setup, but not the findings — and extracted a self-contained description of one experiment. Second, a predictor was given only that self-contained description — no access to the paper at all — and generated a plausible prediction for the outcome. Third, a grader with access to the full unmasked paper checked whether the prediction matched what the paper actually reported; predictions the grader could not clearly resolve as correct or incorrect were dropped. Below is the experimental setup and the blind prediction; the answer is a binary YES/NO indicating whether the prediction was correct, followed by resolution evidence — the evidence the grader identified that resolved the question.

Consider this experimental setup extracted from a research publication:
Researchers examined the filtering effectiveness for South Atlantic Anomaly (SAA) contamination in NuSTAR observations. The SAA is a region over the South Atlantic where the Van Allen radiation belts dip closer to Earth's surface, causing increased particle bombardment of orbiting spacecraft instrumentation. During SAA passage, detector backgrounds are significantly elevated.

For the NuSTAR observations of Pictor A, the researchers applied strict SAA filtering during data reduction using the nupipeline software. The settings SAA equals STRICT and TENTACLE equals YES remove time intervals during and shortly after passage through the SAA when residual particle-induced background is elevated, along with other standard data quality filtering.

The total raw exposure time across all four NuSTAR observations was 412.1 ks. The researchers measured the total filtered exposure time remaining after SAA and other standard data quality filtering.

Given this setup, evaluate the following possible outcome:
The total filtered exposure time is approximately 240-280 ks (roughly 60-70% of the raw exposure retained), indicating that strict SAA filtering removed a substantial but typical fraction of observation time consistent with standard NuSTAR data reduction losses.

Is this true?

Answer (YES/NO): NO